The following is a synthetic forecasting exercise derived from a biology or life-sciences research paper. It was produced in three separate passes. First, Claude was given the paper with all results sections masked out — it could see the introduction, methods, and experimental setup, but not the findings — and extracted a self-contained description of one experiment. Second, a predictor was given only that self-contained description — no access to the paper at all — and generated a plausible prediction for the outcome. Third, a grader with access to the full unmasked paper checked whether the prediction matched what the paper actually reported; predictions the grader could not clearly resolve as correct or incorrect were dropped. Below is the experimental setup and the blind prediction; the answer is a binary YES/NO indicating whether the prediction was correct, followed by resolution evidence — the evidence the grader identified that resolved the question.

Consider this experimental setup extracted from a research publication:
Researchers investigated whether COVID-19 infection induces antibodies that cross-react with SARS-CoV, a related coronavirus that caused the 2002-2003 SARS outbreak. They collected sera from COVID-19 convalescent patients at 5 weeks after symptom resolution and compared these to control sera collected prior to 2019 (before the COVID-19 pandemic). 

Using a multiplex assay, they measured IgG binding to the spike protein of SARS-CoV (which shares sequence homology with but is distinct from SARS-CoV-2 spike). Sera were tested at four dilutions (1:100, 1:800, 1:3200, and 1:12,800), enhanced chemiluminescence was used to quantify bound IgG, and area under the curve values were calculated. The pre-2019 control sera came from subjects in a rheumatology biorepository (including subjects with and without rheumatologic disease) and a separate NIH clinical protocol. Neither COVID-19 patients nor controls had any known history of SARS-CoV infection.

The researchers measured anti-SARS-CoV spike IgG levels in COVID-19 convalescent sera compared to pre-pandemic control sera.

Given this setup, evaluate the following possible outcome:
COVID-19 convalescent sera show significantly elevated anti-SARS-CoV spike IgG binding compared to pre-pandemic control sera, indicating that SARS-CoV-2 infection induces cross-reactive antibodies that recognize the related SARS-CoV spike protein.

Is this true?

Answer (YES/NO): YES